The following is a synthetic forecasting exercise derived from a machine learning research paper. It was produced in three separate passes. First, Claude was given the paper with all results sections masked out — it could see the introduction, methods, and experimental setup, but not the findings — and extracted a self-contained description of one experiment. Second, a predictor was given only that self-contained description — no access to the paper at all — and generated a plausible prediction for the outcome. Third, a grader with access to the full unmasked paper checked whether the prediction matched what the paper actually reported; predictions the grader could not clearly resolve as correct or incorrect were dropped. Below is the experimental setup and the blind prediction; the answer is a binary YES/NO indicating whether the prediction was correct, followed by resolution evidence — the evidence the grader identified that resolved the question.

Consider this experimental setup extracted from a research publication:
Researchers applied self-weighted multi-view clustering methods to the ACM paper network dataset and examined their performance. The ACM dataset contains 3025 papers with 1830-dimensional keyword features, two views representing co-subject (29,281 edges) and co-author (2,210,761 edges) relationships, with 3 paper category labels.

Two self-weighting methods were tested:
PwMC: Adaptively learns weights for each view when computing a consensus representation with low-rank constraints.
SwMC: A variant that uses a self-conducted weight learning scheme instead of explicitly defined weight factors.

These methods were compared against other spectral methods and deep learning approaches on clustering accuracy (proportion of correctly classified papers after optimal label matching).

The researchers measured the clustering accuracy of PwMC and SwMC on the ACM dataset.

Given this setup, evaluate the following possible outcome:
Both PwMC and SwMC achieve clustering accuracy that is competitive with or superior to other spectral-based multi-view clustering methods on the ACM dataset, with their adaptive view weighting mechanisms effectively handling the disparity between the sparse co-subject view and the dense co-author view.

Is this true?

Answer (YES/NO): NO